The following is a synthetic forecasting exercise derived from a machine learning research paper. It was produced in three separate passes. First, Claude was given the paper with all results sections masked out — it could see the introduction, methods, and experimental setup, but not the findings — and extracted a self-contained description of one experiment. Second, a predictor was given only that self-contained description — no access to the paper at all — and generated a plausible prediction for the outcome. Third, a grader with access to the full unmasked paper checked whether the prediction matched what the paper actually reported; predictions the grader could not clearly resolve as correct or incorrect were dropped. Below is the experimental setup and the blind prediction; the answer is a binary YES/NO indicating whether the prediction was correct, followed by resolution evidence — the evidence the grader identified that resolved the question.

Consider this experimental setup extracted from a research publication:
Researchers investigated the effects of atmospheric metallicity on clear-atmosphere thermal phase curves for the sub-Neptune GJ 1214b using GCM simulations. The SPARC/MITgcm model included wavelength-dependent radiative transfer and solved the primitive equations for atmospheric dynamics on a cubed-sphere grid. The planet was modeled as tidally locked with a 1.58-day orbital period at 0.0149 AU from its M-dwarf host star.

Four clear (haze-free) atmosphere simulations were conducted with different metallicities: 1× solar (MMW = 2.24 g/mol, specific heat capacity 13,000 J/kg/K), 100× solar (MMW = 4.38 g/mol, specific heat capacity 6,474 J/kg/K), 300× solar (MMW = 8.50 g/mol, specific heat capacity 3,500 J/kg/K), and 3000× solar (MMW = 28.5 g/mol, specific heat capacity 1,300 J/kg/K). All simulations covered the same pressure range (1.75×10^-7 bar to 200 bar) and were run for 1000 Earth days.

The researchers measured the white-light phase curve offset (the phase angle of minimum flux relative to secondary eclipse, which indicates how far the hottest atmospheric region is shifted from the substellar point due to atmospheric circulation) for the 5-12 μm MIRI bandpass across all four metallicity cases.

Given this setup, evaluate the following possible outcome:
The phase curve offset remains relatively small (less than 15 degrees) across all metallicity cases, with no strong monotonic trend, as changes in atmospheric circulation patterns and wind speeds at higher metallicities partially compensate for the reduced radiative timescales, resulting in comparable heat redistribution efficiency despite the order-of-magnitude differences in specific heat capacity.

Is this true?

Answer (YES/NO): NO